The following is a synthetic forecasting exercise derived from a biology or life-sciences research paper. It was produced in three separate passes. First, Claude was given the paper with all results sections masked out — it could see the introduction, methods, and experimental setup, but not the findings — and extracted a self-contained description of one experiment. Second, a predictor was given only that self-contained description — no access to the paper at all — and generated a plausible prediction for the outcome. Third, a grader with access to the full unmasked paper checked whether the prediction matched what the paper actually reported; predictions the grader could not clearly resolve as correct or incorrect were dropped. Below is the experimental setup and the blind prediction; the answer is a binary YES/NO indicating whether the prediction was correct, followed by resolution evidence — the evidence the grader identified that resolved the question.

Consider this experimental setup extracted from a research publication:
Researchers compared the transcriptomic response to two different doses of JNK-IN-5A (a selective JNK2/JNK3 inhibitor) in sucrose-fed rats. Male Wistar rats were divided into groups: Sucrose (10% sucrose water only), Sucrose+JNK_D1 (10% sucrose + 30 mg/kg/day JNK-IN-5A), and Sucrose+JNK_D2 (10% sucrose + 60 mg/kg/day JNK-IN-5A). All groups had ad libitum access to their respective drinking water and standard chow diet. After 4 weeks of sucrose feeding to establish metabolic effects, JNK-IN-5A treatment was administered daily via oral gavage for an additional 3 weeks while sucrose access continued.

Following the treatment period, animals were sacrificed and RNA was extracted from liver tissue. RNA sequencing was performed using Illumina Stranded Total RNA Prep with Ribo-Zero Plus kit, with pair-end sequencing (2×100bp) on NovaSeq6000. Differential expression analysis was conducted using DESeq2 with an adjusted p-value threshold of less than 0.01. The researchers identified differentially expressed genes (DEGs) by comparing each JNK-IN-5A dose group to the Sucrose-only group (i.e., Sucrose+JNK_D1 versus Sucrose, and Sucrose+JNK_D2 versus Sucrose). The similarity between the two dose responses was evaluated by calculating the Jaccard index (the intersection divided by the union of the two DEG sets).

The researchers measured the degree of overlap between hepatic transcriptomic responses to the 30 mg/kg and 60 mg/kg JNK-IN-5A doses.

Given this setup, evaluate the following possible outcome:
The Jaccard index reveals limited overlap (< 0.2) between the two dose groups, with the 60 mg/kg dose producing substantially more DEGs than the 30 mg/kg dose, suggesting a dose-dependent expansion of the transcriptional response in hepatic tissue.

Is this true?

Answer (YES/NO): NO